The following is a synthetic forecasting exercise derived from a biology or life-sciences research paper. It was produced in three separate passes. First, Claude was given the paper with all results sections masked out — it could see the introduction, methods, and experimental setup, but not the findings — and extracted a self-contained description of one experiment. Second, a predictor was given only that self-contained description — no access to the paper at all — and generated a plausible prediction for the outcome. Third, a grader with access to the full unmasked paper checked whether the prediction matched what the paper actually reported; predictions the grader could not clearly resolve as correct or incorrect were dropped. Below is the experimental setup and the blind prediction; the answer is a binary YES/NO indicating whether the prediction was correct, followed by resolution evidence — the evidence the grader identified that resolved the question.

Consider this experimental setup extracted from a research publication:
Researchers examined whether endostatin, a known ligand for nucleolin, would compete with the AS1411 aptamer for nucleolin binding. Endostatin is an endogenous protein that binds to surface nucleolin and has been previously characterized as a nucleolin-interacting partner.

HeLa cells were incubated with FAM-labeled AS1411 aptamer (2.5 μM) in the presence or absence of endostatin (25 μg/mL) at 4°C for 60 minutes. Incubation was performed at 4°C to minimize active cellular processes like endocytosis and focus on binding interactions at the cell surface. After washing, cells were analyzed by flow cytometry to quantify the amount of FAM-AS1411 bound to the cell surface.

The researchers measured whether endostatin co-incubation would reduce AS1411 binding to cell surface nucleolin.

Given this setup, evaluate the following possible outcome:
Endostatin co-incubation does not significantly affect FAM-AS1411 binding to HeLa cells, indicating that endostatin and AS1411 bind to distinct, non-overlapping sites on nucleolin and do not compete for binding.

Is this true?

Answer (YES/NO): NO